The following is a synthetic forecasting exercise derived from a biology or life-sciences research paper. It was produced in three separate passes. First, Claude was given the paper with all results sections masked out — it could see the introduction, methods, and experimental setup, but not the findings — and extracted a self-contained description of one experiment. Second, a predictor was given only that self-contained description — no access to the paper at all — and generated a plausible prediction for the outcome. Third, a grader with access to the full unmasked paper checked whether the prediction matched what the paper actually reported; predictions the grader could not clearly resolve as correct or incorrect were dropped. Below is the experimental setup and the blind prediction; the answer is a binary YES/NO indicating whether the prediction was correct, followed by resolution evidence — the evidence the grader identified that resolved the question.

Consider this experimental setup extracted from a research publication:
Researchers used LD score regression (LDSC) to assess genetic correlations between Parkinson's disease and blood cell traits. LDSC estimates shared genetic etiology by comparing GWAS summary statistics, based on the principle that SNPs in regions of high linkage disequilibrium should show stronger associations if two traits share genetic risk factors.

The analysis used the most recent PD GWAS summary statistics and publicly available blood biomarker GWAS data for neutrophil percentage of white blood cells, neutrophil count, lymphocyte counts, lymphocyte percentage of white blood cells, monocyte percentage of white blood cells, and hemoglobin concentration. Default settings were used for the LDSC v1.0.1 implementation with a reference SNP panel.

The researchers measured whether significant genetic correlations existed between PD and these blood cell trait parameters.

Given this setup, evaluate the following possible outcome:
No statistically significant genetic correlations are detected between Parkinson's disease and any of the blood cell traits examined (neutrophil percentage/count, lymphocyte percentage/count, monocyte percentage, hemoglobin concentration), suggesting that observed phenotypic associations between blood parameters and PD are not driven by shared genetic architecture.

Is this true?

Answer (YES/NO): YES